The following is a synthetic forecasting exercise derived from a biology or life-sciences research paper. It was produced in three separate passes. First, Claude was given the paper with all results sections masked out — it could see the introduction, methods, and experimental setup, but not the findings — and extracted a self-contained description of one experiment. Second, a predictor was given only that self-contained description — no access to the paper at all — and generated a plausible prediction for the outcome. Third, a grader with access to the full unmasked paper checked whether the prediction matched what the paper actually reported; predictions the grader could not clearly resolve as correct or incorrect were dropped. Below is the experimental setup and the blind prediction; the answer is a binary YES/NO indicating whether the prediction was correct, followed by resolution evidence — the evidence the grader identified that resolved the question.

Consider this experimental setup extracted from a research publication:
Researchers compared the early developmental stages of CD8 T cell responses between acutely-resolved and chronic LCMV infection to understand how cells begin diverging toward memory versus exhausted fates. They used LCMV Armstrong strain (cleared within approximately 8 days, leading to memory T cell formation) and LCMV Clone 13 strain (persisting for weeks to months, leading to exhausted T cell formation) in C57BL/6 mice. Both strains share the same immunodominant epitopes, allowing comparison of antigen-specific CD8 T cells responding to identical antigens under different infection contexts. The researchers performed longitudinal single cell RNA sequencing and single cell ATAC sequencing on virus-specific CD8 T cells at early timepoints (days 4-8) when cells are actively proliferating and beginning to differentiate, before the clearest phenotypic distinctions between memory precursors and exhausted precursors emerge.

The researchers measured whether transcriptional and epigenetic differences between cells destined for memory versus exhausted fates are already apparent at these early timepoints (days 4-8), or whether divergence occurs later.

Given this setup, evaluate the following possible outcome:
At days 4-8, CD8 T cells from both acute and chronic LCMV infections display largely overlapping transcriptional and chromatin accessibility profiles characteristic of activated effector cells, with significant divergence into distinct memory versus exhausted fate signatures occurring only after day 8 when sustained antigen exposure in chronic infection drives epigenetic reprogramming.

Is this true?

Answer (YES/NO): NO